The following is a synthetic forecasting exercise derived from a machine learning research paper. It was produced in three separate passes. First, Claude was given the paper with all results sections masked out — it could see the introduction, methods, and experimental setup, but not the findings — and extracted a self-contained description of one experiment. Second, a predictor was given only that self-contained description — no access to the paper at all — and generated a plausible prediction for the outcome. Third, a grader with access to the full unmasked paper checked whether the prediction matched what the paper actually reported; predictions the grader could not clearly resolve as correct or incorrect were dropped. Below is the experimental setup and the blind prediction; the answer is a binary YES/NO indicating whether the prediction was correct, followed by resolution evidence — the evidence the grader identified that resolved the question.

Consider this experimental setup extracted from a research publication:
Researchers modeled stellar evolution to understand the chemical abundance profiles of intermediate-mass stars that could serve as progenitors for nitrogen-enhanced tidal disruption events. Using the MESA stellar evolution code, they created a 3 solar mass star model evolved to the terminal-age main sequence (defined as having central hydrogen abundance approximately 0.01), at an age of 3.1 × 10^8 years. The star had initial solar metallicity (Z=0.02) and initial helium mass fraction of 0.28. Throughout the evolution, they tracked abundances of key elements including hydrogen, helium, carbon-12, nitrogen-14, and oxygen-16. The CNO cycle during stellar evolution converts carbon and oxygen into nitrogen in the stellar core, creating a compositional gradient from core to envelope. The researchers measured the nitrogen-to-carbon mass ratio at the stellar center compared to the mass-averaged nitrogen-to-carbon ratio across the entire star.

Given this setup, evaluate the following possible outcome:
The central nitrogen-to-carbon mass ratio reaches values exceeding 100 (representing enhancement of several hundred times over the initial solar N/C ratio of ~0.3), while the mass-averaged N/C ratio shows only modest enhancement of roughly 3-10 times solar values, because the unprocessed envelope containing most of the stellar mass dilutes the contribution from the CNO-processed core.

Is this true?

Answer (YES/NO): NO